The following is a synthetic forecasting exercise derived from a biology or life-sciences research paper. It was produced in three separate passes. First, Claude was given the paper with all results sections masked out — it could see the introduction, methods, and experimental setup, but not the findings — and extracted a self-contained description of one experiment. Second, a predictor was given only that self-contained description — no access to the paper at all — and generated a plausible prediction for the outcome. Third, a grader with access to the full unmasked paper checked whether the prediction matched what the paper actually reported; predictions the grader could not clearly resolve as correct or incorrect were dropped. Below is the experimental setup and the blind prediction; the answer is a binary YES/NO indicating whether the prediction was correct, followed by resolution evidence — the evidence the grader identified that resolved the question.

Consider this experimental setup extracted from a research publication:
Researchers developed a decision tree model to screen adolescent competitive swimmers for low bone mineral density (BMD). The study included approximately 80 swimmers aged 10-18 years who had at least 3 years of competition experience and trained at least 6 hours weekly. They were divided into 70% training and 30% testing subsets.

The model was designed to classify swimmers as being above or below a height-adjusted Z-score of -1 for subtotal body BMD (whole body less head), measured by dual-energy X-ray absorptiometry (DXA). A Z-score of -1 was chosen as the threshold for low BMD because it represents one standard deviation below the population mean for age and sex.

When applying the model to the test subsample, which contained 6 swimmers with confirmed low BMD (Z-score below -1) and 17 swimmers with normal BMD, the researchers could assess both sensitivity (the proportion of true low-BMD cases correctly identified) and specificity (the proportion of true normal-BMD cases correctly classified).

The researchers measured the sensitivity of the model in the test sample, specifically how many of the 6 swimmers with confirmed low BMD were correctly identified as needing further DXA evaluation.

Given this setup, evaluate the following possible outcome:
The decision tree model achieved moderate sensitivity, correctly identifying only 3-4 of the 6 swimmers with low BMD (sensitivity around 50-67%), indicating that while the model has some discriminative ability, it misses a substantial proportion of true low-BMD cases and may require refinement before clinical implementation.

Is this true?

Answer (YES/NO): YES